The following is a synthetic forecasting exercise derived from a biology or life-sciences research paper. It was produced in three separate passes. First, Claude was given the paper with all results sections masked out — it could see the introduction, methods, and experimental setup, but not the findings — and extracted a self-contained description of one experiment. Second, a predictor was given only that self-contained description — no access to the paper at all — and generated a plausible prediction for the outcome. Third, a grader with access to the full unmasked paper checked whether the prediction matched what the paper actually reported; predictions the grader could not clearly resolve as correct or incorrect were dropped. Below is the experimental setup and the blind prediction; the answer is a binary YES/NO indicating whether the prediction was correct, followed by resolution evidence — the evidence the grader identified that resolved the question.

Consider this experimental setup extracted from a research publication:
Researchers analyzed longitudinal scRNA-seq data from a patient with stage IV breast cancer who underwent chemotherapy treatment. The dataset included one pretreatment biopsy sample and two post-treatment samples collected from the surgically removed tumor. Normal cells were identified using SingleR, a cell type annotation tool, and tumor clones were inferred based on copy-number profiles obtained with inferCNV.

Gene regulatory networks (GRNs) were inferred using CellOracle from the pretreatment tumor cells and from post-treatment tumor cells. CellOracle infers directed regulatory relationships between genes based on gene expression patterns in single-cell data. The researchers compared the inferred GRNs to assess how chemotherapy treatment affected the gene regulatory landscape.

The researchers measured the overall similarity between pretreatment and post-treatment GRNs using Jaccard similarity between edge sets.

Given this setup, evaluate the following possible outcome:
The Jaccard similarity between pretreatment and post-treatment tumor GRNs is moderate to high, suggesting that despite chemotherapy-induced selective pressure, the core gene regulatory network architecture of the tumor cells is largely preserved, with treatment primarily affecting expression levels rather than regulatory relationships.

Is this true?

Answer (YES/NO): NO